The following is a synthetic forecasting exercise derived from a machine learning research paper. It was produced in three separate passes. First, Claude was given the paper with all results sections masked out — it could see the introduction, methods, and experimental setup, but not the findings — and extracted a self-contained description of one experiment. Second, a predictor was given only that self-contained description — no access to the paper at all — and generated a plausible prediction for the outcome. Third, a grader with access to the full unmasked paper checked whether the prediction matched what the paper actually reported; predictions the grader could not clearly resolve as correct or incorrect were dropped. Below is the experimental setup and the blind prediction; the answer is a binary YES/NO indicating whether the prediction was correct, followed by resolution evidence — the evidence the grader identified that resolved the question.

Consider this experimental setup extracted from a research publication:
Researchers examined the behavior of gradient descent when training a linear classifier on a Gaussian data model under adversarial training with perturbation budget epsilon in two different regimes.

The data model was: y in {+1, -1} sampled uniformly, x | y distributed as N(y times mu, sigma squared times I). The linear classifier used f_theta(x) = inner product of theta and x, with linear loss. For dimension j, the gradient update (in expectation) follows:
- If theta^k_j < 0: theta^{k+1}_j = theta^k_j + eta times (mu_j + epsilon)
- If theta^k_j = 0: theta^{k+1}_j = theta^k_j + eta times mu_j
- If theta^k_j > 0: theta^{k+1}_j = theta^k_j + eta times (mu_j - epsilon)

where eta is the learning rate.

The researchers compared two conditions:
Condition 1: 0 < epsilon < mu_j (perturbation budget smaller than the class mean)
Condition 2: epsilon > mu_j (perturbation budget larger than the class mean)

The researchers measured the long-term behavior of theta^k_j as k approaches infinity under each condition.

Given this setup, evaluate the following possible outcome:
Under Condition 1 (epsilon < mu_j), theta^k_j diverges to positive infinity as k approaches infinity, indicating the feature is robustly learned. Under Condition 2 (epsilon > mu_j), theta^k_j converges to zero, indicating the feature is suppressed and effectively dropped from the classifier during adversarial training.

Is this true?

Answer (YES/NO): NO